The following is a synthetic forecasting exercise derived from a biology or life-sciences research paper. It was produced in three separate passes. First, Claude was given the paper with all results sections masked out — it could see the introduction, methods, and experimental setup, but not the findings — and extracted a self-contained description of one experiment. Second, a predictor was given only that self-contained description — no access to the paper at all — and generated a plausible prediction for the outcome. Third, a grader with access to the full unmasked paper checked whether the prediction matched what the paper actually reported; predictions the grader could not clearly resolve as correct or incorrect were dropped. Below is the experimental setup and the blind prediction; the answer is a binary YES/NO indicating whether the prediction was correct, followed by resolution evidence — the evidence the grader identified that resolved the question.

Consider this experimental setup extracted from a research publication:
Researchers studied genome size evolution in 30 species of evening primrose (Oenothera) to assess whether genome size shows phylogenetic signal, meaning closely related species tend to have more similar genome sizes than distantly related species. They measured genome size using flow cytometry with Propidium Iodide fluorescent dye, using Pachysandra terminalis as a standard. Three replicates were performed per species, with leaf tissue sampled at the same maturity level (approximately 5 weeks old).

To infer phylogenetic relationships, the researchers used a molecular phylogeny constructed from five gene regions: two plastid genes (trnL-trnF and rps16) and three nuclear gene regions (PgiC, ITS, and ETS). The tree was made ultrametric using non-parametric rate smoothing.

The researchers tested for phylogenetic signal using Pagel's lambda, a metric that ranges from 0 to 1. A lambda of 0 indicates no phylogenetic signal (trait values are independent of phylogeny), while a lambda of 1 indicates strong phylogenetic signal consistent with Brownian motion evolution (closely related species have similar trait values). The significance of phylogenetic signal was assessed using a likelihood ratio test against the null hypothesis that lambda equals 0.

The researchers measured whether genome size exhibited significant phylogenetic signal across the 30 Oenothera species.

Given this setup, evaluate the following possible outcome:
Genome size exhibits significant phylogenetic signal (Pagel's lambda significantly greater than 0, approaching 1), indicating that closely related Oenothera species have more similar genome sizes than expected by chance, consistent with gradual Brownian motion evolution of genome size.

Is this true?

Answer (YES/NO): YES